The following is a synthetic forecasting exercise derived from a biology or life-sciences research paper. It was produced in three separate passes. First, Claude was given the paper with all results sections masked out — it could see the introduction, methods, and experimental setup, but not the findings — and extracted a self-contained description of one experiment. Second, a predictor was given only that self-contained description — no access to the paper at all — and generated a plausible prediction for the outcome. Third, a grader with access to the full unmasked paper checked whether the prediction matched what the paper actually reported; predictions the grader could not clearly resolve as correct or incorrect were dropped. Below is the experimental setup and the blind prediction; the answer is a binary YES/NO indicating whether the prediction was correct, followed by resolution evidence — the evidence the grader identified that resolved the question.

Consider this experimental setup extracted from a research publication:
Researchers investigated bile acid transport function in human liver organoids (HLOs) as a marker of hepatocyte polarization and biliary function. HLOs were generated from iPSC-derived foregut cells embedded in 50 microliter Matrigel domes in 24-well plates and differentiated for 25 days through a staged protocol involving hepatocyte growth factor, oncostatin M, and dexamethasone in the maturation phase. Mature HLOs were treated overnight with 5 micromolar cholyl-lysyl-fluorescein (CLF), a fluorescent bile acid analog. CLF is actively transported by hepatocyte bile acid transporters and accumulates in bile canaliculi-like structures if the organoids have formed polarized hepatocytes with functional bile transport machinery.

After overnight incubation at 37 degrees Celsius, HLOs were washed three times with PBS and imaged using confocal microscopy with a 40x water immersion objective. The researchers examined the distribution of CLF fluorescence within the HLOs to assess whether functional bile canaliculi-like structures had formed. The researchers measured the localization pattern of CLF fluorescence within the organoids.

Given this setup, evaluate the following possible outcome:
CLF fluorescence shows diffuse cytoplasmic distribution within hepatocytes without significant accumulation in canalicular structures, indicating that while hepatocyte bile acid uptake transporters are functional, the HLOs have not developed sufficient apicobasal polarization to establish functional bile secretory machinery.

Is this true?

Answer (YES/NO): NO